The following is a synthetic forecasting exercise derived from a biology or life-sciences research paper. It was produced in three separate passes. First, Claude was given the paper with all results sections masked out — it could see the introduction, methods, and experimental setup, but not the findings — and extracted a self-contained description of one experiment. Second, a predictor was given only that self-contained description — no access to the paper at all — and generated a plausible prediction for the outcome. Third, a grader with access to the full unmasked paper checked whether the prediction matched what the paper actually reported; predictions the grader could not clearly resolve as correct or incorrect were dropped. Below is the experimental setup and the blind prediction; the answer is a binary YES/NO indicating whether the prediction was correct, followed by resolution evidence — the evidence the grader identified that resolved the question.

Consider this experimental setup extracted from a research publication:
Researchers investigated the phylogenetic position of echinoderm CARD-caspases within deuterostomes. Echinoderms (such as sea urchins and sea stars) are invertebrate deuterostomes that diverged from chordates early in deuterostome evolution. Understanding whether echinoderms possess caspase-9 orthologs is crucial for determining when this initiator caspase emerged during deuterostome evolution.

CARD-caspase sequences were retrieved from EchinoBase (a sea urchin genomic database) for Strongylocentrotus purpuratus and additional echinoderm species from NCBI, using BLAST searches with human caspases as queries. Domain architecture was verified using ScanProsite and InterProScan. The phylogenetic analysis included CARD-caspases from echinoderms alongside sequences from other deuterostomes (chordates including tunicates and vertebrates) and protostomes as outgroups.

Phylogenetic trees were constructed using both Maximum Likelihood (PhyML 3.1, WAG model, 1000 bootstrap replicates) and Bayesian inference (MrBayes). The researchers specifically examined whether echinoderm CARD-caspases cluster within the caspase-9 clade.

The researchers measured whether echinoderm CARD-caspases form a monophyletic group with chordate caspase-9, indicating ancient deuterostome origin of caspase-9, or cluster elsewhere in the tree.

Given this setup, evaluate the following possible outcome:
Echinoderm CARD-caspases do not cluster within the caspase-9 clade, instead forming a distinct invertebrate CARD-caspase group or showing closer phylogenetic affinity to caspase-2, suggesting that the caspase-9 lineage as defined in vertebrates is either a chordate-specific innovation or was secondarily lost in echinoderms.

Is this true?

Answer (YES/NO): NO